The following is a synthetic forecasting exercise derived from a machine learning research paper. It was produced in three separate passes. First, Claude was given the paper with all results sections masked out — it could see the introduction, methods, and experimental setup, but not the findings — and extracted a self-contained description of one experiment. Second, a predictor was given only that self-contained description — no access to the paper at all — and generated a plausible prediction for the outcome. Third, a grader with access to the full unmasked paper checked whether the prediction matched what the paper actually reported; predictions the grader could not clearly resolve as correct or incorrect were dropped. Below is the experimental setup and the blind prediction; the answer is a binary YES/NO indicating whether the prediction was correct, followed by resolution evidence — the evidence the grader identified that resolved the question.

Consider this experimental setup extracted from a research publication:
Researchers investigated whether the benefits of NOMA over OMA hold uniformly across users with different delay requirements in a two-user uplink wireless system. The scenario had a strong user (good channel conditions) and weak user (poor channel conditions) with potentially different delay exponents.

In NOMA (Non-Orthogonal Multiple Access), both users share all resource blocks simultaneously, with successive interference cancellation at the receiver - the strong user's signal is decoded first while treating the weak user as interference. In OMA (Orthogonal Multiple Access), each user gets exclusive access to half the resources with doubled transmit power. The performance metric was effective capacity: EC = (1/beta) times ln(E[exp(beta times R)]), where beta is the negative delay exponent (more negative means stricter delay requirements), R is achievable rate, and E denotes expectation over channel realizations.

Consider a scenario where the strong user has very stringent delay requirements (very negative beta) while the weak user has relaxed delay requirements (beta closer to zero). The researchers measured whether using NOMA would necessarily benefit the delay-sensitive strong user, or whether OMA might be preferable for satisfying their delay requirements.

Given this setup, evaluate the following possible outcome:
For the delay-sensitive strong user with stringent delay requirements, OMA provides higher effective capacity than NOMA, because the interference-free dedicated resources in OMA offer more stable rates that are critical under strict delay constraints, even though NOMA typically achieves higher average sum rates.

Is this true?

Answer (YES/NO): NO